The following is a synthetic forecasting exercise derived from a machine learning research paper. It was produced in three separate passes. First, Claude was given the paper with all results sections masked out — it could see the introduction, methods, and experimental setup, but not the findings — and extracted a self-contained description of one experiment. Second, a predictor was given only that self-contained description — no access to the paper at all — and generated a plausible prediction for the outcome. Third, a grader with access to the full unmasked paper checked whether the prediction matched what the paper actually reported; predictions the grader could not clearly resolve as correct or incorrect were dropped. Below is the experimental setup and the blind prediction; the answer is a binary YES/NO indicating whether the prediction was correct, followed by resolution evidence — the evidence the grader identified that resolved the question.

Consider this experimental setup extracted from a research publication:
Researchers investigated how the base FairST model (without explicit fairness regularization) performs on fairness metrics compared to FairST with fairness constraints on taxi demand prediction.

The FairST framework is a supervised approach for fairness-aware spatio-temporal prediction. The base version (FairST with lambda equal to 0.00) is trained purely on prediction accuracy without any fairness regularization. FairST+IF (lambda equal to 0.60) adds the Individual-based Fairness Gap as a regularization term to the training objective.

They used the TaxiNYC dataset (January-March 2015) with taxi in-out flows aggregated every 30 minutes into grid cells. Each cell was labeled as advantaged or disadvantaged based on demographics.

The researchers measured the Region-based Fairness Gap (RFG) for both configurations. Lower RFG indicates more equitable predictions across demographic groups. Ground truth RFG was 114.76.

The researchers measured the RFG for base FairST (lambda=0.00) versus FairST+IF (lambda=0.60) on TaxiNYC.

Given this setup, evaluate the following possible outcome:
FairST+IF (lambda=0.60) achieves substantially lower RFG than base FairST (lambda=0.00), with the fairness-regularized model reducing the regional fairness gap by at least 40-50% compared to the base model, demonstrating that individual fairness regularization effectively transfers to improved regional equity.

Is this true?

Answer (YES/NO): YES